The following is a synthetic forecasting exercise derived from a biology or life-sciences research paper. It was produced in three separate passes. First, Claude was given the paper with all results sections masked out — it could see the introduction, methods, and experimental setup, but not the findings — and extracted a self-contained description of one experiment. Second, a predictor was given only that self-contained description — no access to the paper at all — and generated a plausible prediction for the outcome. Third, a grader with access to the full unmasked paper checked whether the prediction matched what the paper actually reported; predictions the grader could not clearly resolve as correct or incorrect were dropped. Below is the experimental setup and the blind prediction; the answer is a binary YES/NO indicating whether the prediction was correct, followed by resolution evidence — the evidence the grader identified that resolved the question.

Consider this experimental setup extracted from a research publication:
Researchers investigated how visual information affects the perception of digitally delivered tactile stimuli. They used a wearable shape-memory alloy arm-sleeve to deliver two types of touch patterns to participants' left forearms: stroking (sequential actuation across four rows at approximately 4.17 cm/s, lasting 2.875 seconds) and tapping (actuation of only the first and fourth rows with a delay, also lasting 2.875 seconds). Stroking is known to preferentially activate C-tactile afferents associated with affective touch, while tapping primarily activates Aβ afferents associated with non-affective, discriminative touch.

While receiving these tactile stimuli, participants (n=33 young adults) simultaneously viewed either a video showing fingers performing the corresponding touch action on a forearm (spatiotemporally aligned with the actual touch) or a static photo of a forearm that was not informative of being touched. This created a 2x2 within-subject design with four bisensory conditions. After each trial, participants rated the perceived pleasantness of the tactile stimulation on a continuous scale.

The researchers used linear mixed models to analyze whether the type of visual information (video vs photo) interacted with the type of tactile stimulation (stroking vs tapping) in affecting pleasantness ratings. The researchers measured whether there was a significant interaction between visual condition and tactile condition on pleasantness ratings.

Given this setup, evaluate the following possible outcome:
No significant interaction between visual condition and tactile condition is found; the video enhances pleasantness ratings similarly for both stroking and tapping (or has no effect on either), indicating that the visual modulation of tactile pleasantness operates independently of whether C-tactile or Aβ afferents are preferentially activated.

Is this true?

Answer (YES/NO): NO